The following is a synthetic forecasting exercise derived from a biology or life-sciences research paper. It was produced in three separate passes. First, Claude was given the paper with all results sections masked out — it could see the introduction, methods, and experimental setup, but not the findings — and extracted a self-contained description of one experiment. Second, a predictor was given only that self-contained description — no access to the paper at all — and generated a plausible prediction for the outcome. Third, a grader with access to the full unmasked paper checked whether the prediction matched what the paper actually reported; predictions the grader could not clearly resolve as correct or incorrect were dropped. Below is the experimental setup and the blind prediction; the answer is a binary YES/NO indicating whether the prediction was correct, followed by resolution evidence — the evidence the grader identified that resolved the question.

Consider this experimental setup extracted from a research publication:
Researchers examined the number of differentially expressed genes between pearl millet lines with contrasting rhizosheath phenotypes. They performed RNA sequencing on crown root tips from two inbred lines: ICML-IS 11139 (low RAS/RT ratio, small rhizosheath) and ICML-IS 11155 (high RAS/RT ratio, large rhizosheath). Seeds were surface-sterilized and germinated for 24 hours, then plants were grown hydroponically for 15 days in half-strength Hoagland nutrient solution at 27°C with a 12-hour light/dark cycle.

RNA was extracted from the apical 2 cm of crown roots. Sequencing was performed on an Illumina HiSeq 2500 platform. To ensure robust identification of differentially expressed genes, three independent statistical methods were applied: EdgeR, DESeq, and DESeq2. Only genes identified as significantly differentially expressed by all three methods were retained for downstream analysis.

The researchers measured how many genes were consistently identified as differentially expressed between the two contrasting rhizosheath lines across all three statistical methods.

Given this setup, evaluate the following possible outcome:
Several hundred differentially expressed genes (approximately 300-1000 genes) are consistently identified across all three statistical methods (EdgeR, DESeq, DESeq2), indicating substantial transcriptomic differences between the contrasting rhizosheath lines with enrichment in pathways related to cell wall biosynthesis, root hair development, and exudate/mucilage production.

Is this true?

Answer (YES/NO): NO